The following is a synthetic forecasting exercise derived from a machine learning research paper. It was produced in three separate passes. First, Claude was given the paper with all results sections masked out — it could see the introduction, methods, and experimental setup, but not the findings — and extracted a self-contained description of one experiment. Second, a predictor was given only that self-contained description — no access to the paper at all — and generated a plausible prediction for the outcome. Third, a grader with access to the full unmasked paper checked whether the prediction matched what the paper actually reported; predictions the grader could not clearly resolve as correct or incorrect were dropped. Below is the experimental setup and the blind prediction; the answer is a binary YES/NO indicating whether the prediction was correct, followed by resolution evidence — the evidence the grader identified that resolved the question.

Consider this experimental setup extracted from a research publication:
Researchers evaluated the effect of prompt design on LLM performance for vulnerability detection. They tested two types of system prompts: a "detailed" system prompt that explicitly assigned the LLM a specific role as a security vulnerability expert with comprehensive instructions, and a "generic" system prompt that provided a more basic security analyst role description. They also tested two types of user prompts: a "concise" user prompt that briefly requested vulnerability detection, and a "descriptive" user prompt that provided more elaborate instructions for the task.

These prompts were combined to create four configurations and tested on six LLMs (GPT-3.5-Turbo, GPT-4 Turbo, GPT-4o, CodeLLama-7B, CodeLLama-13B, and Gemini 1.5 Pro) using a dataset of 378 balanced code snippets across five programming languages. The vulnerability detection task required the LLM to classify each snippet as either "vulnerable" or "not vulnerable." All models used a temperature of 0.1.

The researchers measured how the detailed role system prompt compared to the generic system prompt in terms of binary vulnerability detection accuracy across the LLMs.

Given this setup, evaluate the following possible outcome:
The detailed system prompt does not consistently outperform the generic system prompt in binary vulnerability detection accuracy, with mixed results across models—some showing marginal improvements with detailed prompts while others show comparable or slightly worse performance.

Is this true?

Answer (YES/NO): NO